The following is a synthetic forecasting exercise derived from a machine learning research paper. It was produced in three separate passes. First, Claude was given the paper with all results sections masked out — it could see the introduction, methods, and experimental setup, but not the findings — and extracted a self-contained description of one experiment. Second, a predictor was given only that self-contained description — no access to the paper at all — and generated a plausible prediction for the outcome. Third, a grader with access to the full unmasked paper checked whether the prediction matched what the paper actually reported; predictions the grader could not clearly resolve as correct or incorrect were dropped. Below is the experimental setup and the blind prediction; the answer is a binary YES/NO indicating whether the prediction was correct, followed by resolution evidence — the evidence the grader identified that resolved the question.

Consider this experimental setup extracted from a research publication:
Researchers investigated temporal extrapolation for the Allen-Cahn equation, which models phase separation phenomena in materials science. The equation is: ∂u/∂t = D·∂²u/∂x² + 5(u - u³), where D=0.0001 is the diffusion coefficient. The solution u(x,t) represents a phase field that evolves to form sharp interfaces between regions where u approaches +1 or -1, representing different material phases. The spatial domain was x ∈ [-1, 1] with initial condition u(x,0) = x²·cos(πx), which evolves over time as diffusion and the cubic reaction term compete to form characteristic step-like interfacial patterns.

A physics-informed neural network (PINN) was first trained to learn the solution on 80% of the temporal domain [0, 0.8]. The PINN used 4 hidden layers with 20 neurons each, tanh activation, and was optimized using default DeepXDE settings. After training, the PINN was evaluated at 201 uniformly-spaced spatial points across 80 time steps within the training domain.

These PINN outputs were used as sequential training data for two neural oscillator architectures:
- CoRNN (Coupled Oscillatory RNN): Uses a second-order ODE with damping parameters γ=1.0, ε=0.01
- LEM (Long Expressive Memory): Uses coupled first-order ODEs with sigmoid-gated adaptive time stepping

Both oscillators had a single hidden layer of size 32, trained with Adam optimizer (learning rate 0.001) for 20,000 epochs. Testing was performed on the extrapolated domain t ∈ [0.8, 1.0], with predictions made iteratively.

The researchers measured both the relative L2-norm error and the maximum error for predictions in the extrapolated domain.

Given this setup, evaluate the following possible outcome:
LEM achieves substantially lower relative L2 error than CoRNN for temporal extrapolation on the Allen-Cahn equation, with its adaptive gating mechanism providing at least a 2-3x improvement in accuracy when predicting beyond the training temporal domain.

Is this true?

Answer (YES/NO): NO